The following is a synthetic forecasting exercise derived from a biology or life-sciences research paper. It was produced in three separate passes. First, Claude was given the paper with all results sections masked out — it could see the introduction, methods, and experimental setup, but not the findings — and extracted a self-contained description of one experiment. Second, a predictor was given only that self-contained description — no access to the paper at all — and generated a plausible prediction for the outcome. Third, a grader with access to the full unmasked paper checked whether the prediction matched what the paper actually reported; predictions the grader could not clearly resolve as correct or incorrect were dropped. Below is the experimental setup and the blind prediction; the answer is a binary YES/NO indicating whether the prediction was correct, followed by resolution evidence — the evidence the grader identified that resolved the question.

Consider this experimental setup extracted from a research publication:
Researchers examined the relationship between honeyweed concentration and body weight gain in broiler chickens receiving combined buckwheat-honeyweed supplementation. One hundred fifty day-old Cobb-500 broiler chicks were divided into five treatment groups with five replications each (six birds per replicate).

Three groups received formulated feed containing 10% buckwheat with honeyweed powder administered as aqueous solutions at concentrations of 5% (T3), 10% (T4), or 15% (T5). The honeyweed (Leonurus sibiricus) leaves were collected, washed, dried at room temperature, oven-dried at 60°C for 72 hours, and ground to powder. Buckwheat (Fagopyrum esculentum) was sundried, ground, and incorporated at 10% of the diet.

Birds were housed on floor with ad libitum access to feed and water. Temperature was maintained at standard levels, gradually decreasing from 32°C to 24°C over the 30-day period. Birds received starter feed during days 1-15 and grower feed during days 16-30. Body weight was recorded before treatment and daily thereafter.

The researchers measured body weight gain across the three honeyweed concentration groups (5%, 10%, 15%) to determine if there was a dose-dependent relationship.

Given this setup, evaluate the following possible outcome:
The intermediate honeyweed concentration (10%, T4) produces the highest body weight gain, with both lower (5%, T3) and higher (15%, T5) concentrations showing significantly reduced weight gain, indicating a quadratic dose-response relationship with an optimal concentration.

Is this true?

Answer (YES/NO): NO